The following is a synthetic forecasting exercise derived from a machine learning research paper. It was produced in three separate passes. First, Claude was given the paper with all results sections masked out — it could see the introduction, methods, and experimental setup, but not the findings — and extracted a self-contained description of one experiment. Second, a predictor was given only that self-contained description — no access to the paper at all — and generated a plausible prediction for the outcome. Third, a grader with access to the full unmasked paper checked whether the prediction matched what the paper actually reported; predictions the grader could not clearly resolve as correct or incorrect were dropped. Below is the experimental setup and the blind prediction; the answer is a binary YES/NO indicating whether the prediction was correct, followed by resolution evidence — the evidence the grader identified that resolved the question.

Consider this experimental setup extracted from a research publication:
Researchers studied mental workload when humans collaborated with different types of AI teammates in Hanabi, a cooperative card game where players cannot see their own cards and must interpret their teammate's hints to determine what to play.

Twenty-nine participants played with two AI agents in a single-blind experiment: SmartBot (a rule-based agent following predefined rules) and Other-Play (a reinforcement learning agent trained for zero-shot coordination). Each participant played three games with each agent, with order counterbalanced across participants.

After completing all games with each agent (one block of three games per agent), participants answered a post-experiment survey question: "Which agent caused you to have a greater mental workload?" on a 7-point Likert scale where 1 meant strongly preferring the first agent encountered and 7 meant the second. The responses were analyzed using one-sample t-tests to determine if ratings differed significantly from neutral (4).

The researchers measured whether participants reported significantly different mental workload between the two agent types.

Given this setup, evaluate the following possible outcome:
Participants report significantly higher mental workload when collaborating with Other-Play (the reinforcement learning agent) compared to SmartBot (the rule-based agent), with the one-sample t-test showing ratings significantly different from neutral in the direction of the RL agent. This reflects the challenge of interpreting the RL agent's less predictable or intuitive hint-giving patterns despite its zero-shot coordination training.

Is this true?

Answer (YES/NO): NO